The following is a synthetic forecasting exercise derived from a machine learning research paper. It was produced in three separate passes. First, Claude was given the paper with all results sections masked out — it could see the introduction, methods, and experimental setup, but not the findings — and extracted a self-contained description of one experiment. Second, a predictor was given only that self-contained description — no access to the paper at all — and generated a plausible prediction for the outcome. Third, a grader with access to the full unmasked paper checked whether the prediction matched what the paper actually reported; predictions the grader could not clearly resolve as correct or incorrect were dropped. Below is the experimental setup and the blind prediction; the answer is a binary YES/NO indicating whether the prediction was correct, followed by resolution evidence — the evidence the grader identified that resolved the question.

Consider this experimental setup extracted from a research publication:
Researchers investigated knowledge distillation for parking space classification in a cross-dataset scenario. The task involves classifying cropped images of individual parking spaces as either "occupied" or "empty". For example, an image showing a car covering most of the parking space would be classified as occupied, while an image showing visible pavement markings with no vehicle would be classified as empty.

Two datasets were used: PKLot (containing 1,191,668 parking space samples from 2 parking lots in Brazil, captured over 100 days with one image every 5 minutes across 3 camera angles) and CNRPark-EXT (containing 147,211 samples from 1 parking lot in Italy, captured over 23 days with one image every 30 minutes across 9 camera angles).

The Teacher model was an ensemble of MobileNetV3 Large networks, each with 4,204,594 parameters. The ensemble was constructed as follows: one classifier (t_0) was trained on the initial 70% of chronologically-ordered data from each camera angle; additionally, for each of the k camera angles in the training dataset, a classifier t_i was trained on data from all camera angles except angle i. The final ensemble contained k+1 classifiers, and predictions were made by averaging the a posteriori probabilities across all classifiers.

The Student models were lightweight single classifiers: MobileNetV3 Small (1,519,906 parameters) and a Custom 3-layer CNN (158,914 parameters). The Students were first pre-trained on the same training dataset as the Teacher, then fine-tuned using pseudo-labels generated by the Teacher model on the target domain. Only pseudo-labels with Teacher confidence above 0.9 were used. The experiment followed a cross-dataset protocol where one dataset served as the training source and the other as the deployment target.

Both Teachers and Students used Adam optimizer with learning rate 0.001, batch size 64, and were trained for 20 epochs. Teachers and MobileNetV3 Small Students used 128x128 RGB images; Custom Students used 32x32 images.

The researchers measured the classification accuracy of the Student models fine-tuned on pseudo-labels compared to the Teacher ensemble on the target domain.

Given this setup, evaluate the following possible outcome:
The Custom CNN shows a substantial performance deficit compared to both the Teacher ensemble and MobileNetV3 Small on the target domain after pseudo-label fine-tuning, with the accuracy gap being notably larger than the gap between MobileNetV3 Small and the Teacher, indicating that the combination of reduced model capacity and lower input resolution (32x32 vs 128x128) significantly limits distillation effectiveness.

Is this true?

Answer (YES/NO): NO